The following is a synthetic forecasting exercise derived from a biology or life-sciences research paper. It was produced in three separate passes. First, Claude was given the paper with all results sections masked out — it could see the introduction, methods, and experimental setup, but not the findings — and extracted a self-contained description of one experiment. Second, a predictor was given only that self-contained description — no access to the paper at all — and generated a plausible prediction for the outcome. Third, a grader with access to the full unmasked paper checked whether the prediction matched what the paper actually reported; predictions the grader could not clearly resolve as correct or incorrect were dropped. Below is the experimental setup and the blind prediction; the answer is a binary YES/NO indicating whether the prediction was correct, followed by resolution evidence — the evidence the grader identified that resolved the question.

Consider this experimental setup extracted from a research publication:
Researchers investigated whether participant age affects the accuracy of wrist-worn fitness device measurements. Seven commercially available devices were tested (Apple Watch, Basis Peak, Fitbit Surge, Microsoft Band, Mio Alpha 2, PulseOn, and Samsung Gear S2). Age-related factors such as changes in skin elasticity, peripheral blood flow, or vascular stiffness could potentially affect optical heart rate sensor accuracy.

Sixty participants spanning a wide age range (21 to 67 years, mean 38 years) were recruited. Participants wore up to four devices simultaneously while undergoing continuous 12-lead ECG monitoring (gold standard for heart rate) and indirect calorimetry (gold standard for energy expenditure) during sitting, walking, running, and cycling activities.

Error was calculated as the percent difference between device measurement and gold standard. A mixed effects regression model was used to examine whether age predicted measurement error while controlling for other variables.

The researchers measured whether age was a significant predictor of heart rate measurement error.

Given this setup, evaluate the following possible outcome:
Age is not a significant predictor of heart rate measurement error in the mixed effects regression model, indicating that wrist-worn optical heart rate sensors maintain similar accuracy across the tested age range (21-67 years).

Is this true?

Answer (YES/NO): YES